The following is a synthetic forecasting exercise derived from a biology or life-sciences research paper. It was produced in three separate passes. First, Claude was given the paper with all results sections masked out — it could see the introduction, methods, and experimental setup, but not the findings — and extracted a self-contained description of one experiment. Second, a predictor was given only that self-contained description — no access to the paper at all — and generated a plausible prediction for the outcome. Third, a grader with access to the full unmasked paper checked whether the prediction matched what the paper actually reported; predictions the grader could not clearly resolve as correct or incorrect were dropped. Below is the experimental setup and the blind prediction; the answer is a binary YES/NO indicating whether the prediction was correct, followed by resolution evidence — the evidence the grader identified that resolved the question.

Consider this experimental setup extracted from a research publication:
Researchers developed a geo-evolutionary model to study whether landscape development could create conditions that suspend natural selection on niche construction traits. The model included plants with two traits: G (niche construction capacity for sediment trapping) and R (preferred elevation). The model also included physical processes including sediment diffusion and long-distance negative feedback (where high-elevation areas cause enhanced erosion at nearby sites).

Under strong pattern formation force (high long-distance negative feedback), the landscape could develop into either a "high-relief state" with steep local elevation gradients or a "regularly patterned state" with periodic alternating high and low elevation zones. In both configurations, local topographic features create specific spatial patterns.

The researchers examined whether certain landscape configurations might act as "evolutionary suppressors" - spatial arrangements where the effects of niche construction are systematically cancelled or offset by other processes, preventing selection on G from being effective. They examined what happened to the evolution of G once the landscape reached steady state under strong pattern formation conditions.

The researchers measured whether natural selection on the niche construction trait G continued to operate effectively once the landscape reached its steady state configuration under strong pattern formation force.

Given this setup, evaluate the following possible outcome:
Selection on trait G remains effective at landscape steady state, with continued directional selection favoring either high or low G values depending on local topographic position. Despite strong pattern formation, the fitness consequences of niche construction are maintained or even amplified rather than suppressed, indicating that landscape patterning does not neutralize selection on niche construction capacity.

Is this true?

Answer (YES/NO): NO